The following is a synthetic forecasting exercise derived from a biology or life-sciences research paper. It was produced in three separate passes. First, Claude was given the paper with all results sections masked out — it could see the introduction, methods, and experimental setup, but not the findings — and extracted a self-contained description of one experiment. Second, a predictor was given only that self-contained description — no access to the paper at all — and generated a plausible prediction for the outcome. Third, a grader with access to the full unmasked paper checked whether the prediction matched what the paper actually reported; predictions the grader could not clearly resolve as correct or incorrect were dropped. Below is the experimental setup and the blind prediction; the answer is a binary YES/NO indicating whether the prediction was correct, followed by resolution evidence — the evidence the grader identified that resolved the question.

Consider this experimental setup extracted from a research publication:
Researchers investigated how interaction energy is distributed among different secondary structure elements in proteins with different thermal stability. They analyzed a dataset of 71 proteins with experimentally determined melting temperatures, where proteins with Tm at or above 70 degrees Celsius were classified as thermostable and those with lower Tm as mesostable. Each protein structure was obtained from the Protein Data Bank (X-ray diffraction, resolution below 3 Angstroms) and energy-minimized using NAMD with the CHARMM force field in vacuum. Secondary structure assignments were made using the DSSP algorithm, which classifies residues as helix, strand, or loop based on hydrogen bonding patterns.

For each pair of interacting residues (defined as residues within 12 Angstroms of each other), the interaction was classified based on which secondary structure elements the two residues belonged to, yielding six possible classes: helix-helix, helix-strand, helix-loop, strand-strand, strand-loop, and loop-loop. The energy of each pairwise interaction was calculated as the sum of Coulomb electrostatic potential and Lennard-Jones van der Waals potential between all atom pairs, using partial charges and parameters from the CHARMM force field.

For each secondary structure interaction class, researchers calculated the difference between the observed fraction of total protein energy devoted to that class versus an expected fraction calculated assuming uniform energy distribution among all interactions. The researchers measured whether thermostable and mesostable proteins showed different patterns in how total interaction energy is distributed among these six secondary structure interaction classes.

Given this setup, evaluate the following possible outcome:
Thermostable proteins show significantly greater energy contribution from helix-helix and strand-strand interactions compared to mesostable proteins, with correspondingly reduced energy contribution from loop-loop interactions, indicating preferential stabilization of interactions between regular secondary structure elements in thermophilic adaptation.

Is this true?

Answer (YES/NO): NO